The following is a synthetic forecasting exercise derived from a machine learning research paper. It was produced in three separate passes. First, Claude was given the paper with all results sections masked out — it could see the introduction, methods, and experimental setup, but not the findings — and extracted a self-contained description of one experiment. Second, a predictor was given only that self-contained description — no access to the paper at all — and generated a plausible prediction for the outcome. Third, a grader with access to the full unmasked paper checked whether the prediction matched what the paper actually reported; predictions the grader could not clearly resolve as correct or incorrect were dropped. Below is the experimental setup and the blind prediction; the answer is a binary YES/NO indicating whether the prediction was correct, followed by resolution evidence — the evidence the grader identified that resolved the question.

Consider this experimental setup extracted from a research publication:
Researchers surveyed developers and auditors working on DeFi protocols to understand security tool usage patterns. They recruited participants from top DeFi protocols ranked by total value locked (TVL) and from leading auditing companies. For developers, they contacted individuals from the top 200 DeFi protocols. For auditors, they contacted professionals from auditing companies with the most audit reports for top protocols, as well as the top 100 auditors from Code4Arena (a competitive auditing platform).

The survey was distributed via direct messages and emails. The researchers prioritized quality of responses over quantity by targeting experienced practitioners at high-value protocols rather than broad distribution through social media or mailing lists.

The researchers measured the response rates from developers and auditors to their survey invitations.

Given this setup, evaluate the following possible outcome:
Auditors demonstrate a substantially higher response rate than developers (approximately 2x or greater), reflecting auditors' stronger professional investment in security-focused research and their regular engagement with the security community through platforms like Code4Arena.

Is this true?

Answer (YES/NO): NO